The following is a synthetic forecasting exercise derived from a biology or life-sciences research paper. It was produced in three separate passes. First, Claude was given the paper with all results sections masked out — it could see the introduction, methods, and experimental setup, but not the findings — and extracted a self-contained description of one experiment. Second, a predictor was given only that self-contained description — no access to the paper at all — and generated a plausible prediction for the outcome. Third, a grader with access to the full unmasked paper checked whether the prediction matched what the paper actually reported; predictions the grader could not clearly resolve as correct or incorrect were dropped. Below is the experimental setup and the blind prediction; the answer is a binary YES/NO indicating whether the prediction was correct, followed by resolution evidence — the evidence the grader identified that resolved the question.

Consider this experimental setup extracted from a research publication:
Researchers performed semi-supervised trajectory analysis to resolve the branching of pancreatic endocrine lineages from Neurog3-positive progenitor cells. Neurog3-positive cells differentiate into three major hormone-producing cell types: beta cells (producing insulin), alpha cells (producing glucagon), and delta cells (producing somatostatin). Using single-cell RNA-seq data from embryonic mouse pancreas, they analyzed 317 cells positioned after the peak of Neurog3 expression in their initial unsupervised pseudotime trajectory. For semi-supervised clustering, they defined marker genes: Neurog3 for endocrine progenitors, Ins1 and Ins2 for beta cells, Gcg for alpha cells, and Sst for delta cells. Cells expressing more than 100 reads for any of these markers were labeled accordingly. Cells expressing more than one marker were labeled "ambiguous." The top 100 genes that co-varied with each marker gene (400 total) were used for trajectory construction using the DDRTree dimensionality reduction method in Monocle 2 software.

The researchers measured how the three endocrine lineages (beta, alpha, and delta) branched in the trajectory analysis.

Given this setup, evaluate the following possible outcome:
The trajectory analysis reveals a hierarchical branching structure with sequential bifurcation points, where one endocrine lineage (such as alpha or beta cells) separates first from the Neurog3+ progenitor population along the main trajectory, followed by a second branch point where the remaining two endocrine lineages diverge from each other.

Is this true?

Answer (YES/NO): YES